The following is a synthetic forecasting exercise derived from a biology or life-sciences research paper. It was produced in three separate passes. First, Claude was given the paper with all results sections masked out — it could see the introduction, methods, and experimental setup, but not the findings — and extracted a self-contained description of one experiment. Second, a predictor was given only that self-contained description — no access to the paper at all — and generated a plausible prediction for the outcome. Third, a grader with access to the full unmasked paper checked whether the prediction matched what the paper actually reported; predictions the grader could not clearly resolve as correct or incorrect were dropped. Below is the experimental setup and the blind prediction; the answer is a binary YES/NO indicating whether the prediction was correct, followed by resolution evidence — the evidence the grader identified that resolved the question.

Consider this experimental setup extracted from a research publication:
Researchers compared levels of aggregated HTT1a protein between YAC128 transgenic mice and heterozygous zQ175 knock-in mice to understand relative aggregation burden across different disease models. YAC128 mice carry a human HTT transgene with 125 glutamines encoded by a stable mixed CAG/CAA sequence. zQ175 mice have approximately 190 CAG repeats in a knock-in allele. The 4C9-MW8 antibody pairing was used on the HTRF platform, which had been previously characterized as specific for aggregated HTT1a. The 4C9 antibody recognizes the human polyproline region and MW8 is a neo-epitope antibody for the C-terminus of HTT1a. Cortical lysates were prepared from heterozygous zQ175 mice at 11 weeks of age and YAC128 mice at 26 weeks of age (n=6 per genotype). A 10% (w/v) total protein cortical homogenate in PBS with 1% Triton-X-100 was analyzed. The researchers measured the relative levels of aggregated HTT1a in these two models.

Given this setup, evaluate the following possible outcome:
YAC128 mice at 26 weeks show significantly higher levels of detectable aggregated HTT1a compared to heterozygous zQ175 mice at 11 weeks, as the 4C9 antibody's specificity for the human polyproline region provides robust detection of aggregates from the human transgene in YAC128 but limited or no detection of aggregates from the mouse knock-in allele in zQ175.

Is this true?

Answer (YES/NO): NO